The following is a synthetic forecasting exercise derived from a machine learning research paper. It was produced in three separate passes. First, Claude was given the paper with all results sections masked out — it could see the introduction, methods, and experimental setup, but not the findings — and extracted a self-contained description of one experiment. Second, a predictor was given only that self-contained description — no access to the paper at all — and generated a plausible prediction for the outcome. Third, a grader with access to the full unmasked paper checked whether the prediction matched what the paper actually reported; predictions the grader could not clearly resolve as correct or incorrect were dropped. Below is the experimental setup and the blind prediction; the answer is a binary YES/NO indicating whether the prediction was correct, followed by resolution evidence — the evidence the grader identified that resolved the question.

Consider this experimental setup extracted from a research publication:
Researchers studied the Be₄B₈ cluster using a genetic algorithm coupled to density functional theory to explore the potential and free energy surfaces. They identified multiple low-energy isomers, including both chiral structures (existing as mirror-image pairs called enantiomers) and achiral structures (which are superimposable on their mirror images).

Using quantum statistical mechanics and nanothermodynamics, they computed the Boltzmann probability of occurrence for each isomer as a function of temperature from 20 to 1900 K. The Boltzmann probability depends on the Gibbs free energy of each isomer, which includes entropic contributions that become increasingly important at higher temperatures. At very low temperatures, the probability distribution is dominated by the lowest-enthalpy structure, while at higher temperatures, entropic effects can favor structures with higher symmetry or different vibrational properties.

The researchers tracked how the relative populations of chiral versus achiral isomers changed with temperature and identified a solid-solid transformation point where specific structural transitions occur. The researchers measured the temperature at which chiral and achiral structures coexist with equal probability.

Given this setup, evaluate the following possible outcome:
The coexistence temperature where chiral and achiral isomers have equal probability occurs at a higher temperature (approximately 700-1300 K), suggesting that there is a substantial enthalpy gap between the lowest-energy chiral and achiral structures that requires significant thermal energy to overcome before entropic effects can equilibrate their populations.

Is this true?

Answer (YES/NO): YES